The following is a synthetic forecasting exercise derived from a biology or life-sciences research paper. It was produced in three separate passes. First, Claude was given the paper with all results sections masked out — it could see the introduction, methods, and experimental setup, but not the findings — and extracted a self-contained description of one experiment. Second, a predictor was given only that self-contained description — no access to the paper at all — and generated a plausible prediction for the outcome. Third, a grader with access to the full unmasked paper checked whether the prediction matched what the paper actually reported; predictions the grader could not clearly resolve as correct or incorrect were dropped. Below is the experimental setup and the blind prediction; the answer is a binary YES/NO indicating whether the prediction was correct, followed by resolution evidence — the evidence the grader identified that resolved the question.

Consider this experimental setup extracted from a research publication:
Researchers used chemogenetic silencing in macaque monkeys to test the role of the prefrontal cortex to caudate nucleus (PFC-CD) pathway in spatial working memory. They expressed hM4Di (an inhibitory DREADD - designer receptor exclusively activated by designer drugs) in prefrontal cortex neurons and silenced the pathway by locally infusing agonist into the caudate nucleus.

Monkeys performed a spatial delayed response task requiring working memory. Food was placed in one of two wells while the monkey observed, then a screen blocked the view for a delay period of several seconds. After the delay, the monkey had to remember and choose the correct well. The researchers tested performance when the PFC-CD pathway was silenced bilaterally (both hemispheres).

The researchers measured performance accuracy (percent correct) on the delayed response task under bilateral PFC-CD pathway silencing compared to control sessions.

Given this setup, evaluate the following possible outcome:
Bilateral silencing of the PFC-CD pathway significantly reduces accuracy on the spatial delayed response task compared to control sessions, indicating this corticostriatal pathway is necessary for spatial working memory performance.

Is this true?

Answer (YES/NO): NO